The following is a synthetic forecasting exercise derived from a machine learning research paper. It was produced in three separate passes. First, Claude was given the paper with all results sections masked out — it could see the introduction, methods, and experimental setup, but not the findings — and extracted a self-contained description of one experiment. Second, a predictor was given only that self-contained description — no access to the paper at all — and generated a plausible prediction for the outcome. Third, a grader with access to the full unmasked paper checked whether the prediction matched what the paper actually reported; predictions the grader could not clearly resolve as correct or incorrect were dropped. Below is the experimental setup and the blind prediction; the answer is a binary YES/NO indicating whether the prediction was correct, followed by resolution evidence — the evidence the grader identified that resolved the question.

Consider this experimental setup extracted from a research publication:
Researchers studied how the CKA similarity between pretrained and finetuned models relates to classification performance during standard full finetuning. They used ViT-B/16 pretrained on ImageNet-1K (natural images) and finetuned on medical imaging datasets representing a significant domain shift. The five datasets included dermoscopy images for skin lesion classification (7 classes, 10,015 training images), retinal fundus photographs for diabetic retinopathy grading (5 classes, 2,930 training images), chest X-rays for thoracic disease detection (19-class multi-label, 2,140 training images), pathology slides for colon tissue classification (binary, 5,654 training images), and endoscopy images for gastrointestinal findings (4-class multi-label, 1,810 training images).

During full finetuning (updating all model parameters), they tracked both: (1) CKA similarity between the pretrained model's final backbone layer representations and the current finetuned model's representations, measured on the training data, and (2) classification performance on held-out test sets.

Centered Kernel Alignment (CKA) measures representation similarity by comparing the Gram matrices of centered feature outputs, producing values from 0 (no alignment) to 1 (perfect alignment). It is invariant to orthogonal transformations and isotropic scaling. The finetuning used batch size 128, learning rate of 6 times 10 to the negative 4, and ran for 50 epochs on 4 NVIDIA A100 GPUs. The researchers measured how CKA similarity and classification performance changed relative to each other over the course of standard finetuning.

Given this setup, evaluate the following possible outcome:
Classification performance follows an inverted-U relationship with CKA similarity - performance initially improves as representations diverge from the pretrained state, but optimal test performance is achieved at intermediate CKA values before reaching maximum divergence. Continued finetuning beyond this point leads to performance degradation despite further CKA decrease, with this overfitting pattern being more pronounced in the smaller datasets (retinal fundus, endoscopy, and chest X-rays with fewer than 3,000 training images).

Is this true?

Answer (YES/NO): NO